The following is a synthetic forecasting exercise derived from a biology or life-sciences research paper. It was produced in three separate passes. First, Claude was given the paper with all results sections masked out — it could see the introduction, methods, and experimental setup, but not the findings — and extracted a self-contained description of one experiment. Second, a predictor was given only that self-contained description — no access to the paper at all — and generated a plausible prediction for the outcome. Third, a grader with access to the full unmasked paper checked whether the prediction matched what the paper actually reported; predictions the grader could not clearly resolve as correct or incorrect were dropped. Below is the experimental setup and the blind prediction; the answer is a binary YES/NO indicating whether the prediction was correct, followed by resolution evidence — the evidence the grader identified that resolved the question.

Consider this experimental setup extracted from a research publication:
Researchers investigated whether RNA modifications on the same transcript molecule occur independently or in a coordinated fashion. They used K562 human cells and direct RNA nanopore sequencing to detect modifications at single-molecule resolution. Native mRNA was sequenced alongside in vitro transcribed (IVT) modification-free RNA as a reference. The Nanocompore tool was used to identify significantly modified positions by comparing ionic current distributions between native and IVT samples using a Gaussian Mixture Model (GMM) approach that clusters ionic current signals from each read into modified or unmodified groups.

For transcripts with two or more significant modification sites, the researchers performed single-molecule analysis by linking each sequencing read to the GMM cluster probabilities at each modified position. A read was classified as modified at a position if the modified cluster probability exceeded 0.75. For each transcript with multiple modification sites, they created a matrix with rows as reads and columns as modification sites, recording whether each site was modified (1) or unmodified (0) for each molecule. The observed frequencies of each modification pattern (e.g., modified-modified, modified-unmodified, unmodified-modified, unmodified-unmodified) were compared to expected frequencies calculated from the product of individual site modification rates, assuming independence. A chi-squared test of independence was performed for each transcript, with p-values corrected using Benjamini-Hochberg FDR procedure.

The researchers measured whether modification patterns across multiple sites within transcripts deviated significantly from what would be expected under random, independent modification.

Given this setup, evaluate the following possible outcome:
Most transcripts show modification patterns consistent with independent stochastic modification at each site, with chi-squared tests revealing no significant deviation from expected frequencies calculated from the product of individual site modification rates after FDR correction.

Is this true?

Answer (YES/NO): YES